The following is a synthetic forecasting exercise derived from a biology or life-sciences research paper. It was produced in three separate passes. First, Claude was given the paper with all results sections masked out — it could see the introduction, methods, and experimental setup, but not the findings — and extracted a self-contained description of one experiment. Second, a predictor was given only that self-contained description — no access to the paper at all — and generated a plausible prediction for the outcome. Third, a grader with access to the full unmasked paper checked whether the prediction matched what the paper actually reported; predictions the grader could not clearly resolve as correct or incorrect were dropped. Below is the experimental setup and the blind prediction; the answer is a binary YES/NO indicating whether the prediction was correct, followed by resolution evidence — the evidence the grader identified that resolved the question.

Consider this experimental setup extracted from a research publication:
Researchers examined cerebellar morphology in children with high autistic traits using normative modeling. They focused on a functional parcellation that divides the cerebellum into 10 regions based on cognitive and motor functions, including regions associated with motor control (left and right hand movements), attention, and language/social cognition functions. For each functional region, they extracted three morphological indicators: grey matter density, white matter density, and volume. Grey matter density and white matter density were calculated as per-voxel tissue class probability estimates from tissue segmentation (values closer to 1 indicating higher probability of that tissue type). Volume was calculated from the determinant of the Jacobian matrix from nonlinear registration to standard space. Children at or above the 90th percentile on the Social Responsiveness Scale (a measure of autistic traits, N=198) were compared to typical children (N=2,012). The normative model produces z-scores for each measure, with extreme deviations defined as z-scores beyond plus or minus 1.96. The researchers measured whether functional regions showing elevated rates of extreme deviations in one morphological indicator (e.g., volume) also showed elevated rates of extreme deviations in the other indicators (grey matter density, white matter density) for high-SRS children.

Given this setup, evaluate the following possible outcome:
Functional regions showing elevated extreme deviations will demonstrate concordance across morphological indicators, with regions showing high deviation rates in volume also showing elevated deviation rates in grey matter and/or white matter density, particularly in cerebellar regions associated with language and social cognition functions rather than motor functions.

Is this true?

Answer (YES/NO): NO